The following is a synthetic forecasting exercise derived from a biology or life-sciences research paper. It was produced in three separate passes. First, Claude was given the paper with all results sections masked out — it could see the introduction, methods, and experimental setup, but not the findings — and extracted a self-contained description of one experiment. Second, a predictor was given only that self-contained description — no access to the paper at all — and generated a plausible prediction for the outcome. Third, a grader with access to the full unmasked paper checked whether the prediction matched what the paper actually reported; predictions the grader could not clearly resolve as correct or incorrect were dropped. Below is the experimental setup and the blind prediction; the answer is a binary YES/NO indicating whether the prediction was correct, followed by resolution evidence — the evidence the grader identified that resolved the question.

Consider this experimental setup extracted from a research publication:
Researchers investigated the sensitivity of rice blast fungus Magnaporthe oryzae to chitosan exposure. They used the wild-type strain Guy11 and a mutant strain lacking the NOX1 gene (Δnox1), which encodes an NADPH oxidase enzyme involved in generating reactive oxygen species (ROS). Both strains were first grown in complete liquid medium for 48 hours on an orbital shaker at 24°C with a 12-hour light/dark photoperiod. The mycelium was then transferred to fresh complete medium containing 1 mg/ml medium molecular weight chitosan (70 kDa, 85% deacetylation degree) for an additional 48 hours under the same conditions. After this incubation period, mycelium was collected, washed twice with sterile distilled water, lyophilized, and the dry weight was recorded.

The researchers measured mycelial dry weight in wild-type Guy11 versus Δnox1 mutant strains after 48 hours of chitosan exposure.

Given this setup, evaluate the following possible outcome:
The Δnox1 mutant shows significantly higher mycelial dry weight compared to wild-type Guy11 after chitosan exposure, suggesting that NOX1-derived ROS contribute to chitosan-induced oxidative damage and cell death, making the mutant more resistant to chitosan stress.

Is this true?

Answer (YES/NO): YES